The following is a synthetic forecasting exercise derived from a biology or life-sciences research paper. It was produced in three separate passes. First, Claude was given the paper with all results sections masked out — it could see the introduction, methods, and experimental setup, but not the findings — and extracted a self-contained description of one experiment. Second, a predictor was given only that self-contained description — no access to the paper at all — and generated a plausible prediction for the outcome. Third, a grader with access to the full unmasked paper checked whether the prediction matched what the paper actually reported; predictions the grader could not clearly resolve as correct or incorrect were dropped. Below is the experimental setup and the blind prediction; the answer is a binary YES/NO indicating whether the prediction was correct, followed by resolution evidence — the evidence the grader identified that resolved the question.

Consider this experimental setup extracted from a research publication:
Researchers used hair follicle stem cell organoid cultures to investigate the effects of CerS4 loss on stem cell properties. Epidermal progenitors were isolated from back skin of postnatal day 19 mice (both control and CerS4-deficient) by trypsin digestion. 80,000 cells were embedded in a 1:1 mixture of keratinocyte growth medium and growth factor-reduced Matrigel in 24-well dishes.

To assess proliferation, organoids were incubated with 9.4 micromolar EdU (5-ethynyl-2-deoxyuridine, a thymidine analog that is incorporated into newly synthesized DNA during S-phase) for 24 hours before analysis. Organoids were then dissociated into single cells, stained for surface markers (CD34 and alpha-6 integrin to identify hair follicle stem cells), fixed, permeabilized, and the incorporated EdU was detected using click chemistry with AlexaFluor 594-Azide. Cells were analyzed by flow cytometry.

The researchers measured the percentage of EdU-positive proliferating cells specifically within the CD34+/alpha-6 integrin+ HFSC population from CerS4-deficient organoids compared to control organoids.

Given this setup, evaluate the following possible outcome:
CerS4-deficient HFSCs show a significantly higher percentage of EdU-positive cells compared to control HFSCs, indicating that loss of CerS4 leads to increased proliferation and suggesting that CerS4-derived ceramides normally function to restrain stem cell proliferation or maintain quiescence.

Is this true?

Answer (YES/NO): NO